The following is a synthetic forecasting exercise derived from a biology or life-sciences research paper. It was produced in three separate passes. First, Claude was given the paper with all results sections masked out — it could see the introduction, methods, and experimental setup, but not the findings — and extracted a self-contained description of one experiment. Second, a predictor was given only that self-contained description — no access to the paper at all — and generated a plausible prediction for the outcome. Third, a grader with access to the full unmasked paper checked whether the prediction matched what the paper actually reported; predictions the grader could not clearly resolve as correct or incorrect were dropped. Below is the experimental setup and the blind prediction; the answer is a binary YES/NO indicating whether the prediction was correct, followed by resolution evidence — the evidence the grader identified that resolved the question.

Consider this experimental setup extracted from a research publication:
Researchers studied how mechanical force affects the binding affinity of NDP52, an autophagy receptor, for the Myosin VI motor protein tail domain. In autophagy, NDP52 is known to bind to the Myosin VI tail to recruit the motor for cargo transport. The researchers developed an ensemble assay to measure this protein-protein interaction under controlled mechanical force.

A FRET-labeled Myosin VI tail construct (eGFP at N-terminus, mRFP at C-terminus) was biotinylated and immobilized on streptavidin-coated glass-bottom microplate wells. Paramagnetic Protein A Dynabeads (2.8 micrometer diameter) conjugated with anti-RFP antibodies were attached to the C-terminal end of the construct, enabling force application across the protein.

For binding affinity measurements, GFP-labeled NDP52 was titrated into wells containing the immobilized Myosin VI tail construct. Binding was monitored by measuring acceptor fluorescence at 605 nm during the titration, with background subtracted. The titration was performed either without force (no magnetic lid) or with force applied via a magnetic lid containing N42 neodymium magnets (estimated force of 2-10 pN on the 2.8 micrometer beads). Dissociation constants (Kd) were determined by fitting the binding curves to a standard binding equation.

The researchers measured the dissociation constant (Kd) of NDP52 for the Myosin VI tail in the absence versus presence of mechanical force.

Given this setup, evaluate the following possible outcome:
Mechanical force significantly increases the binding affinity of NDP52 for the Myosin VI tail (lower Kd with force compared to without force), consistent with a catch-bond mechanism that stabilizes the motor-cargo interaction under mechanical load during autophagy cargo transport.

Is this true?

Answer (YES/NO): YES